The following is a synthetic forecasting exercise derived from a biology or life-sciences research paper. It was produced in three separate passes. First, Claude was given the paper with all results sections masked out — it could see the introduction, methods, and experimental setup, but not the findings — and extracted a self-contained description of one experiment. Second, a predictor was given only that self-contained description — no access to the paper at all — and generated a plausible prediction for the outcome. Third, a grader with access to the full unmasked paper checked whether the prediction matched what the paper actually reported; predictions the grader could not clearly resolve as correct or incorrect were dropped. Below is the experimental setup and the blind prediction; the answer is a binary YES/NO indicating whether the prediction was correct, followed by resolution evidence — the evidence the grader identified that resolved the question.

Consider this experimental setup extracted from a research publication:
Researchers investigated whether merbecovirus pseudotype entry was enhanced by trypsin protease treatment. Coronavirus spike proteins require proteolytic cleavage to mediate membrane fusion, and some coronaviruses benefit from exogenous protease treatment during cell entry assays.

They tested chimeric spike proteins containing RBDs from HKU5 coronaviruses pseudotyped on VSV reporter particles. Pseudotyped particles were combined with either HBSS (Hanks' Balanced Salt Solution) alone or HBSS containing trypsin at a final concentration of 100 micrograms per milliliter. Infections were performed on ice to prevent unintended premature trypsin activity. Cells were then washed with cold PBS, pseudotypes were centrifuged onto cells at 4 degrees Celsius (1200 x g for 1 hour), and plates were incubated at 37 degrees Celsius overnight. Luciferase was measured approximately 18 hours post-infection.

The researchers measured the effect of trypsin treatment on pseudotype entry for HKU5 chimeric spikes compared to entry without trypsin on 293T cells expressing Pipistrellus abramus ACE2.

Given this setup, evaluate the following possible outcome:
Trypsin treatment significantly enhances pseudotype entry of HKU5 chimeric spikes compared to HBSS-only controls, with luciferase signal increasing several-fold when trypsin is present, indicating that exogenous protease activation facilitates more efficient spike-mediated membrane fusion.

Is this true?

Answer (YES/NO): NO